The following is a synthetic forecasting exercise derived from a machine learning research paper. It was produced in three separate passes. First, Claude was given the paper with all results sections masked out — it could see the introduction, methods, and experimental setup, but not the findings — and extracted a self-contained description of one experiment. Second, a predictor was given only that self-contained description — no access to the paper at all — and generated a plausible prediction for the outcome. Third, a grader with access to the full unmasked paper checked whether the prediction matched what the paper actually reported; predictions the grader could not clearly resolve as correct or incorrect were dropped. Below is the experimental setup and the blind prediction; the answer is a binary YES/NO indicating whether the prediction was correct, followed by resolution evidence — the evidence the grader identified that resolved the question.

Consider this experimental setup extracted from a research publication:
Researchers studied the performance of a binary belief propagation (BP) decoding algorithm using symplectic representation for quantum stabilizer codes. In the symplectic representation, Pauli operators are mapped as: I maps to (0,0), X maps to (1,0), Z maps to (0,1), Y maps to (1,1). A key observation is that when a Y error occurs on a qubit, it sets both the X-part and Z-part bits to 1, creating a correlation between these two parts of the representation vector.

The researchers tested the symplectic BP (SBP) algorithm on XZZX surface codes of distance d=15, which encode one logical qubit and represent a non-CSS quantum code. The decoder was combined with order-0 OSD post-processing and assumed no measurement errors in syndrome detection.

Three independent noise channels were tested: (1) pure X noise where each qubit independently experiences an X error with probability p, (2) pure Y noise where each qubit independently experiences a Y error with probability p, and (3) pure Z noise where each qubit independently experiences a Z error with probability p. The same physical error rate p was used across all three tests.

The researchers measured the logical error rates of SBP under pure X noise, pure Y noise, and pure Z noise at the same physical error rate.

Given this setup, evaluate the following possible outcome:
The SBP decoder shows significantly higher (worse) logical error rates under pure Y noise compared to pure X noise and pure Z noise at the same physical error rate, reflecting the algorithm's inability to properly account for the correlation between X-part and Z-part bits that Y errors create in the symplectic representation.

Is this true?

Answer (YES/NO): YES